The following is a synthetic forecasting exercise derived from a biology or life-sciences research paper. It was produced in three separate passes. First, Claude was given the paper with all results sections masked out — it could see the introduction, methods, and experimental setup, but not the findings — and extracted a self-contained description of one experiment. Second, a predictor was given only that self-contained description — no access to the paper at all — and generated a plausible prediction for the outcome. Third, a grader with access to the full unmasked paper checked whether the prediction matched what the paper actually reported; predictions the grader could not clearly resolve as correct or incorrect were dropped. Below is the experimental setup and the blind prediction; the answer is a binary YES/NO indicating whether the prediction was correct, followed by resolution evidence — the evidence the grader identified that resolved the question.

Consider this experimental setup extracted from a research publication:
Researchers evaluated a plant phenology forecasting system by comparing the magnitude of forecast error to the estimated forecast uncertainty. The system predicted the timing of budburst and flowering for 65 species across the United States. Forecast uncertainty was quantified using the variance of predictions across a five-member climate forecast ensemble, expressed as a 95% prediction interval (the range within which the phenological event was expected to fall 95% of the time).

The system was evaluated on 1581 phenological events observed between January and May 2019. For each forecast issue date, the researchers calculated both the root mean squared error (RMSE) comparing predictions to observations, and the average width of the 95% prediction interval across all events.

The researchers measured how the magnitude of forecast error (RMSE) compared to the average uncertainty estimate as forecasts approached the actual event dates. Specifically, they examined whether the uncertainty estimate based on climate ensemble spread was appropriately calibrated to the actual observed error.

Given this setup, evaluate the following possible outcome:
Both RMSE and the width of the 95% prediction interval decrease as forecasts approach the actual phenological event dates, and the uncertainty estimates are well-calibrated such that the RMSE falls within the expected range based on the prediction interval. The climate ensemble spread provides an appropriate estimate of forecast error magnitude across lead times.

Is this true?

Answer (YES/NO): NO